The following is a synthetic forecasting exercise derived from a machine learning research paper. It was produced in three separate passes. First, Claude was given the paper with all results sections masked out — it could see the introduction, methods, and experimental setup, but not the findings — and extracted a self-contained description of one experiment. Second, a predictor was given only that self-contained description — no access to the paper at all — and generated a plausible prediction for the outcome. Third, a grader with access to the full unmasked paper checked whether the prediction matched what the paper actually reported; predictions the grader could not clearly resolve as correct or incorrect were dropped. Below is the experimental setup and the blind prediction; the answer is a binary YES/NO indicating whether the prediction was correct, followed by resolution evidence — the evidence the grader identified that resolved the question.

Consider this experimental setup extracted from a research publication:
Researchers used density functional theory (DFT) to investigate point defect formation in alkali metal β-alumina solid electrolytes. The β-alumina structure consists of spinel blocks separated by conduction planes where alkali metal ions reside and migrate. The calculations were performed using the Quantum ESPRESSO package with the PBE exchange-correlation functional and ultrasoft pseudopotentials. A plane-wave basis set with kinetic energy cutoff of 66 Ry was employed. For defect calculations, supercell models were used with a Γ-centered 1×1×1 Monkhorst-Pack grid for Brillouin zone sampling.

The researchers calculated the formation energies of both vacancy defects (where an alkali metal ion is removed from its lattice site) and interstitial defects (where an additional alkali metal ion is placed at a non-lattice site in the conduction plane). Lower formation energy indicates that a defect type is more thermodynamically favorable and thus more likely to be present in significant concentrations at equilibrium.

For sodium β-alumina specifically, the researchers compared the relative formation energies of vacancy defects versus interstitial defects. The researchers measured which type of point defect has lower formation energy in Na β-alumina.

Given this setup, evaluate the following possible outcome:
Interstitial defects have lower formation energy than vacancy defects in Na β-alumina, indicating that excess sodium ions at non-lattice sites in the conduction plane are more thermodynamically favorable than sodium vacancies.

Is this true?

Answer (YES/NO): YES